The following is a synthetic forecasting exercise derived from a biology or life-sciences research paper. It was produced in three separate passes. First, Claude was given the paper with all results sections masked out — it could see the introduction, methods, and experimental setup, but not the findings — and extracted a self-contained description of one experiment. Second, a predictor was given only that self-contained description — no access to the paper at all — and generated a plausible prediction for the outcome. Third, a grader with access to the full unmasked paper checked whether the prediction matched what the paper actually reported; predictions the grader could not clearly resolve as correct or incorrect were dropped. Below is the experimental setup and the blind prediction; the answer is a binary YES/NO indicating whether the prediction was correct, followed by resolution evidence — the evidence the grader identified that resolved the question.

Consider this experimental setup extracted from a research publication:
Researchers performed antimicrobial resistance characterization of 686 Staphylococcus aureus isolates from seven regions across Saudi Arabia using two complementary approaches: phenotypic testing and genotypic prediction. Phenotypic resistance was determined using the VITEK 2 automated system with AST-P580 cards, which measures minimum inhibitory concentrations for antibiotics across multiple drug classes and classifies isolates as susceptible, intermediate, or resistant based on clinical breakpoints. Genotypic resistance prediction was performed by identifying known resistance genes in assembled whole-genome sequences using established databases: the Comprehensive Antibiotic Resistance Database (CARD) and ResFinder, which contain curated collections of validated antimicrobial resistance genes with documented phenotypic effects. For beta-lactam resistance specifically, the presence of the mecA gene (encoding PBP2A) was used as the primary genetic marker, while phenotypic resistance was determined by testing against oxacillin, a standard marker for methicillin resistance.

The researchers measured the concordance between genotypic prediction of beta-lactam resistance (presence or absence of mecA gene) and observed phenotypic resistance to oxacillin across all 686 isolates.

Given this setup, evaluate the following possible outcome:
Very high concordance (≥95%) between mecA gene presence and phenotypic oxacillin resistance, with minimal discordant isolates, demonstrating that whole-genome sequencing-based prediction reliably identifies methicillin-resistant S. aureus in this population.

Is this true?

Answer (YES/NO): NO